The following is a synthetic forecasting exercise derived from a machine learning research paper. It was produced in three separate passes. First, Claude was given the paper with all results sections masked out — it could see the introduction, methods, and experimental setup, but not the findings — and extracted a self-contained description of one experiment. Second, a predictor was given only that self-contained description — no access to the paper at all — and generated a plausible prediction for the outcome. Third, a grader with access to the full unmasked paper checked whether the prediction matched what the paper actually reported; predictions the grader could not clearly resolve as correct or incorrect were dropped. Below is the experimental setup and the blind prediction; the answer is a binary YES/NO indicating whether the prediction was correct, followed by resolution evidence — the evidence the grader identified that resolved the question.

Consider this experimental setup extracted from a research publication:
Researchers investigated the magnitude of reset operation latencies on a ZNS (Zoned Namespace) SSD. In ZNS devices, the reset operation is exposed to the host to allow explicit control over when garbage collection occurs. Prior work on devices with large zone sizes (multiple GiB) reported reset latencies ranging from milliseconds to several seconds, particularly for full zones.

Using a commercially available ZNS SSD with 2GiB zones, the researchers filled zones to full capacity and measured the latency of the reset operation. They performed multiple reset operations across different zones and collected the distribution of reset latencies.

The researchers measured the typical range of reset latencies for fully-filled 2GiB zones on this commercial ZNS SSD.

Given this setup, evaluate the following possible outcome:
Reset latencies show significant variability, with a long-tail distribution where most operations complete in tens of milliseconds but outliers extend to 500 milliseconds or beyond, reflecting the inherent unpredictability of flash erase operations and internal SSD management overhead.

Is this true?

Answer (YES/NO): NO